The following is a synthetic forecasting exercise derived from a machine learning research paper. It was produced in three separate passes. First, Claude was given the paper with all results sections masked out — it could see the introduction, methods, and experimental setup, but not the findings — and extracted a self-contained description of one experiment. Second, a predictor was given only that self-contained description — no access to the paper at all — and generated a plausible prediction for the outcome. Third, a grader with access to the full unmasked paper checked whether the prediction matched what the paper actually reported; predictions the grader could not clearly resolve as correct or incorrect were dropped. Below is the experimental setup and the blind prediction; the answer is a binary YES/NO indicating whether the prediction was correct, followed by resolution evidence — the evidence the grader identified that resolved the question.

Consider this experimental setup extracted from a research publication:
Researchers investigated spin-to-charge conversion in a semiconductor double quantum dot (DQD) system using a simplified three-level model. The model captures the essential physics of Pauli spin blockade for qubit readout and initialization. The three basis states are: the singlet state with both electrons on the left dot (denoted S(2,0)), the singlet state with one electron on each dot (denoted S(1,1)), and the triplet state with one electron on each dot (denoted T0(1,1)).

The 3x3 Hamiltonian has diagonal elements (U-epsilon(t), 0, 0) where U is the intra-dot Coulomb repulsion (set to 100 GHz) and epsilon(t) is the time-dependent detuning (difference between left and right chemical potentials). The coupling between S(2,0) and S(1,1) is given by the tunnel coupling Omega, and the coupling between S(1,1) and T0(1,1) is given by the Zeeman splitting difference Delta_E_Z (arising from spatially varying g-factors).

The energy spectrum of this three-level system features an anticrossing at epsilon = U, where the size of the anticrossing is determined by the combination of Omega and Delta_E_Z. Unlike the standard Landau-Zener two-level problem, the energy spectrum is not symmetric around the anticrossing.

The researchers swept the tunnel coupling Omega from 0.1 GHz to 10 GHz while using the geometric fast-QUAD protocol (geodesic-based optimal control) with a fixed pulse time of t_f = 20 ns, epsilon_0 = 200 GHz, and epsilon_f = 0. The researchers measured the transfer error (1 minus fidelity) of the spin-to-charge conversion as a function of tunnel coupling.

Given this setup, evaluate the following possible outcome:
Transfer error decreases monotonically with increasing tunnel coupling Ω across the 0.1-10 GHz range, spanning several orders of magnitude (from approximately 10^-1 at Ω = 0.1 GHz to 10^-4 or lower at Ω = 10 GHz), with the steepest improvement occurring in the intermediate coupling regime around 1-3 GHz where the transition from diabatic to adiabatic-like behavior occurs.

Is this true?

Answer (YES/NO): NO